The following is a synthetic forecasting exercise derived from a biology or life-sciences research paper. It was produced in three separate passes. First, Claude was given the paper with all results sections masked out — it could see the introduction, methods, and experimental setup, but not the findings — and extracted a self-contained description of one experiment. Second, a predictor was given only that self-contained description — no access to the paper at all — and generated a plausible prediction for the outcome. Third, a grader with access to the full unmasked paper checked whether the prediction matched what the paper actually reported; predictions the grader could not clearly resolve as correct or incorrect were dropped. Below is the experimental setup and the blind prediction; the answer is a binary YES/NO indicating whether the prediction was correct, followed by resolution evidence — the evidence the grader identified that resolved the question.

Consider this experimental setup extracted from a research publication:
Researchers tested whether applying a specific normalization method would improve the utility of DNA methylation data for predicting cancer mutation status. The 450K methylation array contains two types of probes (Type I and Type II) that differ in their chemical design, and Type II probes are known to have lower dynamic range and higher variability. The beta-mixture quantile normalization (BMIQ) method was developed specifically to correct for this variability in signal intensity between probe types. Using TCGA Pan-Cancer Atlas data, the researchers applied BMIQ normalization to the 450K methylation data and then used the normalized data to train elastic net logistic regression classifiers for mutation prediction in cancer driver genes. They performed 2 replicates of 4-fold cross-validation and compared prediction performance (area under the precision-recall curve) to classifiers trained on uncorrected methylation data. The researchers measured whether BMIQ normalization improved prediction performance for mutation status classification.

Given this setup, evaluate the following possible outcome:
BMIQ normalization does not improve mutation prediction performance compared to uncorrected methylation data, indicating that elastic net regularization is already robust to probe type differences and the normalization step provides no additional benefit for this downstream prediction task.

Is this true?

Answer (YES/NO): YES